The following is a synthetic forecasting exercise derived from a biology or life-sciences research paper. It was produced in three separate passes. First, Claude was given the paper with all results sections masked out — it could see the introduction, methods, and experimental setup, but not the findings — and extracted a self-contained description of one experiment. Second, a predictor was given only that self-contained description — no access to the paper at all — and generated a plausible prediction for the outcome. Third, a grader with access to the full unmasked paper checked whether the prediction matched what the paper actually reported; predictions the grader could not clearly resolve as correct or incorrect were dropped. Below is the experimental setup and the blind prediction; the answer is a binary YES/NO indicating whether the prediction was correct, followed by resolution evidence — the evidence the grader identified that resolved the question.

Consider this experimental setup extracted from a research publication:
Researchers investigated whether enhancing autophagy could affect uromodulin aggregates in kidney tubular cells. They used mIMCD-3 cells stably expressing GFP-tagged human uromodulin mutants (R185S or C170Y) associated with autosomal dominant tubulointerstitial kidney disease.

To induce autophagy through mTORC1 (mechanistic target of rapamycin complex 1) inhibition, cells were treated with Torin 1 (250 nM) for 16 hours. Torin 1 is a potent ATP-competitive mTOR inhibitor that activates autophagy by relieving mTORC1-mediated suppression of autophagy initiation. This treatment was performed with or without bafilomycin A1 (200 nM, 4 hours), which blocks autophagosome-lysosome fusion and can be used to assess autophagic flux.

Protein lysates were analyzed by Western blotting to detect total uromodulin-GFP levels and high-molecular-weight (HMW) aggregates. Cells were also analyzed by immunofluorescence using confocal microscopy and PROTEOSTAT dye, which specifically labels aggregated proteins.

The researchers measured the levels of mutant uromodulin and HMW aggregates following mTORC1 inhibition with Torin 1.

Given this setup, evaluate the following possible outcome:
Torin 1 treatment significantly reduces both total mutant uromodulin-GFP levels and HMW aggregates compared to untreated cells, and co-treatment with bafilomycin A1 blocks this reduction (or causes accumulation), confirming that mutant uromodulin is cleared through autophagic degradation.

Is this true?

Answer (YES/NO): YES